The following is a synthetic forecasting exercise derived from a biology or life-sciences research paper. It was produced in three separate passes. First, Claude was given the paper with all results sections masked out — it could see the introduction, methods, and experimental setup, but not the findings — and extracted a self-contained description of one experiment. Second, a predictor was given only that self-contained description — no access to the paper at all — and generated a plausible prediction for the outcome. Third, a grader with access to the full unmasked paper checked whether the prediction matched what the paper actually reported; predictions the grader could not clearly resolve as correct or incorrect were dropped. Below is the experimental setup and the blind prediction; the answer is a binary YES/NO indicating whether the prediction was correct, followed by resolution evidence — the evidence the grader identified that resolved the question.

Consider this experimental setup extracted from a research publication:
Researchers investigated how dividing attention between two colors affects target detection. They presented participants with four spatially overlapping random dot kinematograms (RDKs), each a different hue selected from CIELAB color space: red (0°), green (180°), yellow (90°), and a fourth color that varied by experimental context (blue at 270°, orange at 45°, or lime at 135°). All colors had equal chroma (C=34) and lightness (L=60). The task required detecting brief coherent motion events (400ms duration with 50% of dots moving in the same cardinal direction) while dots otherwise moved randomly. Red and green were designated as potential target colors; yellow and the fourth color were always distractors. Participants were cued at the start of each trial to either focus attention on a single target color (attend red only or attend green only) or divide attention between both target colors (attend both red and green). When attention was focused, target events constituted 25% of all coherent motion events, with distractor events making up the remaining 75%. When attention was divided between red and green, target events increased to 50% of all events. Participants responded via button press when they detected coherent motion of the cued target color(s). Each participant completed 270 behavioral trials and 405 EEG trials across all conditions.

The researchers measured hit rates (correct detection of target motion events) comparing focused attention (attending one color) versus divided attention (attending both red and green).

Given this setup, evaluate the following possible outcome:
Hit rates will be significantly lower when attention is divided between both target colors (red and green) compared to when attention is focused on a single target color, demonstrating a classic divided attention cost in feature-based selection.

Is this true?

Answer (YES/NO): YES